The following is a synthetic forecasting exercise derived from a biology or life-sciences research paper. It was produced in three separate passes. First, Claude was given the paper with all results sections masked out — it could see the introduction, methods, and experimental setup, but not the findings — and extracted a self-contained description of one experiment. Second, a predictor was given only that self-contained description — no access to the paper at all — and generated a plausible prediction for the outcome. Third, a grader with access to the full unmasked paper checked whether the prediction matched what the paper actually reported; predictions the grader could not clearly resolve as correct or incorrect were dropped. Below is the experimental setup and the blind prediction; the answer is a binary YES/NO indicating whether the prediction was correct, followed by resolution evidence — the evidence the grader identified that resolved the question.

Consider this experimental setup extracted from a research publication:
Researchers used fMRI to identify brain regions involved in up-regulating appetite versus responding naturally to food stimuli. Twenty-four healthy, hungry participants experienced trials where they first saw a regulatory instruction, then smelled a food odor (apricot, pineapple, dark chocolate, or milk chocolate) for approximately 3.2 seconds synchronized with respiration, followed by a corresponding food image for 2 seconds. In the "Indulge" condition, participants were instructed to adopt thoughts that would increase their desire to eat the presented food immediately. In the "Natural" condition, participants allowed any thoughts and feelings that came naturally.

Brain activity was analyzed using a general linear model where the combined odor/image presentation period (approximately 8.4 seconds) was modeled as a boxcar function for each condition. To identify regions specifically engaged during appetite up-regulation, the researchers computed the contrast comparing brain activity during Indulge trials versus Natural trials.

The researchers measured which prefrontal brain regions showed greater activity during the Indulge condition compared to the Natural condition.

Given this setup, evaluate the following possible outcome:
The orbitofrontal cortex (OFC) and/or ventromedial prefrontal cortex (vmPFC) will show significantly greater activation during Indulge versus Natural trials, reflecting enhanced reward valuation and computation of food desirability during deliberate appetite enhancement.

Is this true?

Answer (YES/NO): NO